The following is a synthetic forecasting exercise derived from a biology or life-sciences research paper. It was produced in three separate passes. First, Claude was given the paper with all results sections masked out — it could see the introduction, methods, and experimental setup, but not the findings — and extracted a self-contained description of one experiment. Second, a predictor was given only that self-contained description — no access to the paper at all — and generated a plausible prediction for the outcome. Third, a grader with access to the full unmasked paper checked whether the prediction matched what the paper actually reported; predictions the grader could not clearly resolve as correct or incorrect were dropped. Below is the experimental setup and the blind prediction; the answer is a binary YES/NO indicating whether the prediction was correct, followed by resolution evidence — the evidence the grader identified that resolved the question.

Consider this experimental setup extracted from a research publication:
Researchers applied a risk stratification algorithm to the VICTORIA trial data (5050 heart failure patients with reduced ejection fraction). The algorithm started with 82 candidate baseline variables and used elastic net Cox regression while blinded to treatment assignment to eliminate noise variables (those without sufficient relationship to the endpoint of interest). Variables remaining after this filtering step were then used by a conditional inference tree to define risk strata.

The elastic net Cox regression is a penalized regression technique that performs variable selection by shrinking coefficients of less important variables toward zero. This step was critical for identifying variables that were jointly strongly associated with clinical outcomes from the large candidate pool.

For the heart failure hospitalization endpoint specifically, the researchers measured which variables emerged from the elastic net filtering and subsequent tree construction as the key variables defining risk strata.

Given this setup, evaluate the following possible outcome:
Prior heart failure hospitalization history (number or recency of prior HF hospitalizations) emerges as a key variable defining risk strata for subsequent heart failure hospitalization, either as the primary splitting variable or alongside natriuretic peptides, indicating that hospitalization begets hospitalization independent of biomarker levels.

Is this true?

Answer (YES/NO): NO